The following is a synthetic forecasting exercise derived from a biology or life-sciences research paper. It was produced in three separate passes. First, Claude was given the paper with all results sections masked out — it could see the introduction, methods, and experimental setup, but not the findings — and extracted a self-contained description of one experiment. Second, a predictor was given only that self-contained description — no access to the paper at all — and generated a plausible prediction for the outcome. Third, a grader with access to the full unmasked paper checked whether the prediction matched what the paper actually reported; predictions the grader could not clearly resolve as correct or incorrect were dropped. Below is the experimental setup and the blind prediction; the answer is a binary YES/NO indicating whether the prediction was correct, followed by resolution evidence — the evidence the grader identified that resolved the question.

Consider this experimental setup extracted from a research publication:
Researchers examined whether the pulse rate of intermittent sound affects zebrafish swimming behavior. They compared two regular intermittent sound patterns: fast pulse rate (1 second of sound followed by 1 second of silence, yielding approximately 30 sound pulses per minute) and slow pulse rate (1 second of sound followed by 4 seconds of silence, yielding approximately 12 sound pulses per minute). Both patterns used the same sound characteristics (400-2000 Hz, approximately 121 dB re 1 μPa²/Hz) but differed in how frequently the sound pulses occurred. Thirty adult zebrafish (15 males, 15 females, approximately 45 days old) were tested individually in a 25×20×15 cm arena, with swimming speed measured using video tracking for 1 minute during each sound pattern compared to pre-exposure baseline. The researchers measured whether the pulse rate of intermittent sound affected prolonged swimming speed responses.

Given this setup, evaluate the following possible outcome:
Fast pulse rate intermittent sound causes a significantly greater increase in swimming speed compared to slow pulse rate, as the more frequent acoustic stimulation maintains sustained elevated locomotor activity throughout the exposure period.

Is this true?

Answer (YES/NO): NO